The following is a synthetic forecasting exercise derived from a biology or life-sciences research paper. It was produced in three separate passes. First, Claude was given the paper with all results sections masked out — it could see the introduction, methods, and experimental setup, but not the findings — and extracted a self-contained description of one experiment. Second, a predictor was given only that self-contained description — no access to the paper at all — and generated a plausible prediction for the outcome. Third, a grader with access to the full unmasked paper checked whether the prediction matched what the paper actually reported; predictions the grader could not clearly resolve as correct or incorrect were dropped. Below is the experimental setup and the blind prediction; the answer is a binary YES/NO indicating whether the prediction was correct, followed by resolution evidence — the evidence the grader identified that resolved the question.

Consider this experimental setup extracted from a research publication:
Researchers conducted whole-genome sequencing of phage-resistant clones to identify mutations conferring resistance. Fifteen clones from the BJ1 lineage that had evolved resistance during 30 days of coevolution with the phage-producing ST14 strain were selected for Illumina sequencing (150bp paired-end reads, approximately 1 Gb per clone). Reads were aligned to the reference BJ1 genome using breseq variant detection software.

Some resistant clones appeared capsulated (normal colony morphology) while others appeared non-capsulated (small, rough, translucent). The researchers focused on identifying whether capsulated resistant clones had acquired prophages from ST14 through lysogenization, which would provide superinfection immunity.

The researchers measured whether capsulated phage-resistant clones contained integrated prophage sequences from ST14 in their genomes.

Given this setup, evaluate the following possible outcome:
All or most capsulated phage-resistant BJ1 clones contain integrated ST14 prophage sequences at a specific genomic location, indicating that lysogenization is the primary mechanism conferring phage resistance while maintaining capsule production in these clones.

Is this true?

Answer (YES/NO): NO